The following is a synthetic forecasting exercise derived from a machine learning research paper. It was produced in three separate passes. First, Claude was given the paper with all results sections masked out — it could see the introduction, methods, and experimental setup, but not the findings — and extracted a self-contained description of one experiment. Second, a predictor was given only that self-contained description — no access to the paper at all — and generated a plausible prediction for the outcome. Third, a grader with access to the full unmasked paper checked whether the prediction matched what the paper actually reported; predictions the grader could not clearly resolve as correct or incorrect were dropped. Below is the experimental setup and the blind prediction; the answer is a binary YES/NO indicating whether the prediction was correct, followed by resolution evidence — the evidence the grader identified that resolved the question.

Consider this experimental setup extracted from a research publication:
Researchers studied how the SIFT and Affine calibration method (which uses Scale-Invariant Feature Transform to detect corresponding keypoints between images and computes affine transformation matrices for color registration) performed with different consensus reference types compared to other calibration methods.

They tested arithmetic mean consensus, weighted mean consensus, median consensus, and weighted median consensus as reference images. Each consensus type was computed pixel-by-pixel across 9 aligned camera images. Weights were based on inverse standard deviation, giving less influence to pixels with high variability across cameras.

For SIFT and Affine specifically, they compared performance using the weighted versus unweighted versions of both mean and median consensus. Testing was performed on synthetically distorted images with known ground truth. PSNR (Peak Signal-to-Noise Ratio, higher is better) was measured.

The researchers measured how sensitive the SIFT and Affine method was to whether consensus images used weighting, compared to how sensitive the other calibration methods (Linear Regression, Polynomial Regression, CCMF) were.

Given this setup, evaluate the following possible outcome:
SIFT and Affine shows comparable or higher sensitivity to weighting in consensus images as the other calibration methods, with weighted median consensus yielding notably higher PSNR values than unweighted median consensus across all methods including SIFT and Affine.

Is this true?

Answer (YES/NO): NO